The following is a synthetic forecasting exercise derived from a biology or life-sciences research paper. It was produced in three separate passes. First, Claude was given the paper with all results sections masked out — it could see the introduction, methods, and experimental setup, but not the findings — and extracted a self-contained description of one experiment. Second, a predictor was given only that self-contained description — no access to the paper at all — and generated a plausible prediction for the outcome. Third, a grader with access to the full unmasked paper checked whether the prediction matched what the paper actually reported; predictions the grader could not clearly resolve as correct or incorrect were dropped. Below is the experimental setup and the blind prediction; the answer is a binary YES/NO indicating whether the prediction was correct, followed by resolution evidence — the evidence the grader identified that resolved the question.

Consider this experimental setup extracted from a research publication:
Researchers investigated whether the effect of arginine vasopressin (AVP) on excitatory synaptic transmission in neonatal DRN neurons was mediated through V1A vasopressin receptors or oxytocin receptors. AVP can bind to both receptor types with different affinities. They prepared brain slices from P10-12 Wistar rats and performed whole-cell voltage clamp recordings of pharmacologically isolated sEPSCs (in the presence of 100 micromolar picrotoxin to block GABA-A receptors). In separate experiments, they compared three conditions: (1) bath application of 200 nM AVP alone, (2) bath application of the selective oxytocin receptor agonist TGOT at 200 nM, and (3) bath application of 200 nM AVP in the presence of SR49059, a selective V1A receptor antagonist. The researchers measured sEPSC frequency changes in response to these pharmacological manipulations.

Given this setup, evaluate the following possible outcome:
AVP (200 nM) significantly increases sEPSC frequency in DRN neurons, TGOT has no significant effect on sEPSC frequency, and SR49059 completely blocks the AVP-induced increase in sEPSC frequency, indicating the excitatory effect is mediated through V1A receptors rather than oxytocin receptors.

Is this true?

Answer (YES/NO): NO